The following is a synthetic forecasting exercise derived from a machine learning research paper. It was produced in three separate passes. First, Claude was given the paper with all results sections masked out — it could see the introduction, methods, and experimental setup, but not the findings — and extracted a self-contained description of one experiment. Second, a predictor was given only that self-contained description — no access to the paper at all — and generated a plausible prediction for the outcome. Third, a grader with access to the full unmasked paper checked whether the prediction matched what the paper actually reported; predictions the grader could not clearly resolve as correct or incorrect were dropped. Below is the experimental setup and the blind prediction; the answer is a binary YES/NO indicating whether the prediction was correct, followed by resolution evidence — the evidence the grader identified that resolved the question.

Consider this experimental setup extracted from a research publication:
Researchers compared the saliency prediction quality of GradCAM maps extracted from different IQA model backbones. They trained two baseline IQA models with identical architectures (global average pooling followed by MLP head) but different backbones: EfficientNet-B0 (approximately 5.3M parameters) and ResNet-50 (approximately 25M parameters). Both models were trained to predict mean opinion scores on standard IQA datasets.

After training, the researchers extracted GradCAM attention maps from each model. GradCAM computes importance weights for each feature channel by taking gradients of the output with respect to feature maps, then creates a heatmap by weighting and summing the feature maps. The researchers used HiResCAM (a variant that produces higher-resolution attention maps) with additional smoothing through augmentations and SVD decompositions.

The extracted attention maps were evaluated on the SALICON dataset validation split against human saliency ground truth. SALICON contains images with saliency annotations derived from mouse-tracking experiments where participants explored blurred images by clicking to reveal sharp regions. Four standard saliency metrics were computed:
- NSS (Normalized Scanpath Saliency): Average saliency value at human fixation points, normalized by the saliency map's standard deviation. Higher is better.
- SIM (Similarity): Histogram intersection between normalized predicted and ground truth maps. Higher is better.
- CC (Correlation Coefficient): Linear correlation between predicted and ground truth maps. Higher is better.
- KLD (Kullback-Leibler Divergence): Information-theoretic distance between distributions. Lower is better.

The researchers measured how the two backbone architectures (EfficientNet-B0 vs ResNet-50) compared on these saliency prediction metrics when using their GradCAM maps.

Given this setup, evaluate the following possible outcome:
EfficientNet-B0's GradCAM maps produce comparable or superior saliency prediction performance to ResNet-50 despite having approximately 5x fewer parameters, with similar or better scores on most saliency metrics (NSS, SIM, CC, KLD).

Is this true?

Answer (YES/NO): YES